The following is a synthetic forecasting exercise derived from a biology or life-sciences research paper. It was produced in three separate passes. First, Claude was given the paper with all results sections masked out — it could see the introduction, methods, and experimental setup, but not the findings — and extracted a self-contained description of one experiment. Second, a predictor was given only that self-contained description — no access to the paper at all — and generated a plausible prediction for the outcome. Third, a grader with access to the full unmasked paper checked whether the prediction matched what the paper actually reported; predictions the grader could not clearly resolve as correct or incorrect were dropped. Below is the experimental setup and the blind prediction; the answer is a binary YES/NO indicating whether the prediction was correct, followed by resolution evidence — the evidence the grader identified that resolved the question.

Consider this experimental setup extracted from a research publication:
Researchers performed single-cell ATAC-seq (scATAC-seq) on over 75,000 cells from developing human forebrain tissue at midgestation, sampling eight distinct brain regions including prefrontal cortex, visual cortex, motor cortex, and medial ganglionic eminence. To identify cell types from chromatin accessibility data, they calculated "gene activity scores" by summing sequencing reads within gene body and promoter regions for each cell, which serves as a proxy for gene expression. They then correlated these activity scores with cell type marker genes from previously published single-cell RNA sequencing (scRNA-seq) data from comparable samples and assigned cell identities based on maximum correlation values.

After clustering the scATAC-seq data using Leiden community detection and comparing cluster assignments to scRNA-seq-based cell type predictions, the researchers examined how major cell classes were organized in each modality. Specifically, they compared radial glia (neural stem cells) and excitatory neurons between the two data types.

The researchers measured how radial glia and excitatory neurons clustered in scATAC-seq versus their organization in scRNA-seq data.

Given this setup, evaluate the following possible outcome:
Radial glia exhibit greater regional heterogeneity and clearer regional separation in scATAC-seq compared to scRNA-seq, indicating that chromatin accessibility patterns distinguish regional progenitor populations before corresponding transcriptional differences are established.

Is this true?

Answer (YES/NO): NO